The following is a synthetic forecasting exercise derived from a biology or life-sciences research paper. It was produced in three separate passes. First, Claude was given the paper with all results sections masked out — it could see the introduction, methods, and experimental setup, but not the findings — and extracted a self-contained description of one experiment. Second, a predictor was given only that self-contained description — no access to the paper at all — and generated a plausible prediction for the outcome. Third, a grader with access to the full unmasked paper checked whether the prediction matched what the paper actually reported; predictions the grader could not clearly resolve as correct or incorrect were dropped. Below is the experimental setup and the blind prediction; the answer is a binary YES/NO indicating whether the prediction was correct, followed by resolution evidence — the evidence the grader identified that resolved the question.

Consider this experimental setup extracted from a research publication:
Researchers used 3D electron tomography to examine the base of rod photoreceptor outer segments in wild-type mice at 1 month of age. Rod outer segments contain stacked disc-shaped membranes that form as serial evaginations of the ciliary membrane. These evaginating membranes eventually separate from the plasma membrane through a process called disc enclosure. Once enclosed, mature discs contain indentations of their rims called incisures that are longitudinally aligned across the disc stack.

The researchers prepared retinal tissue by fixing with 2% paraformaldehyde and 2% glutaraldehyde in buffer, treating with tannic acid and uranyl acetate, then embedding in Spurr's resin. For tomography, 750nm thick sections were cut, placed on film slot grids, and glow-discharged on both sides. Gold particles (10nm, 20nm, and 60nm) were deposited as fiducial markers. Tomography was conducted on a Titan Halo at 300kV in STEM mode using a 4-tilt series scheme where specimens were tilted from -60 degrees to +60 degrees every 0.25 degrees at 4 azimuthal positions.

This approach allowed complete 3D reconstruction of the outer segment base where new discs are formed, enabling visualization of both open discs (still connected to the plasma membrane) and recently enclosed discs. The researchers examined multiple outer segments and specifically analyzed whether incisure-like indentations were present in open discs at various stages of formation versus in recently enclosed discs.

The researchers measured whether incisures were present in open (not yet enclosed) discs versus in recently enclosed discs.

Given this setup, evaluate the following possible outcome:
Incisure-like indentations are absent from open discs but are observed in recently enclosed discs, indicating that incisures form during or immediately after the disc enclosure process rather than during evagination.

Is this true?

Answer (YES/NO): YES